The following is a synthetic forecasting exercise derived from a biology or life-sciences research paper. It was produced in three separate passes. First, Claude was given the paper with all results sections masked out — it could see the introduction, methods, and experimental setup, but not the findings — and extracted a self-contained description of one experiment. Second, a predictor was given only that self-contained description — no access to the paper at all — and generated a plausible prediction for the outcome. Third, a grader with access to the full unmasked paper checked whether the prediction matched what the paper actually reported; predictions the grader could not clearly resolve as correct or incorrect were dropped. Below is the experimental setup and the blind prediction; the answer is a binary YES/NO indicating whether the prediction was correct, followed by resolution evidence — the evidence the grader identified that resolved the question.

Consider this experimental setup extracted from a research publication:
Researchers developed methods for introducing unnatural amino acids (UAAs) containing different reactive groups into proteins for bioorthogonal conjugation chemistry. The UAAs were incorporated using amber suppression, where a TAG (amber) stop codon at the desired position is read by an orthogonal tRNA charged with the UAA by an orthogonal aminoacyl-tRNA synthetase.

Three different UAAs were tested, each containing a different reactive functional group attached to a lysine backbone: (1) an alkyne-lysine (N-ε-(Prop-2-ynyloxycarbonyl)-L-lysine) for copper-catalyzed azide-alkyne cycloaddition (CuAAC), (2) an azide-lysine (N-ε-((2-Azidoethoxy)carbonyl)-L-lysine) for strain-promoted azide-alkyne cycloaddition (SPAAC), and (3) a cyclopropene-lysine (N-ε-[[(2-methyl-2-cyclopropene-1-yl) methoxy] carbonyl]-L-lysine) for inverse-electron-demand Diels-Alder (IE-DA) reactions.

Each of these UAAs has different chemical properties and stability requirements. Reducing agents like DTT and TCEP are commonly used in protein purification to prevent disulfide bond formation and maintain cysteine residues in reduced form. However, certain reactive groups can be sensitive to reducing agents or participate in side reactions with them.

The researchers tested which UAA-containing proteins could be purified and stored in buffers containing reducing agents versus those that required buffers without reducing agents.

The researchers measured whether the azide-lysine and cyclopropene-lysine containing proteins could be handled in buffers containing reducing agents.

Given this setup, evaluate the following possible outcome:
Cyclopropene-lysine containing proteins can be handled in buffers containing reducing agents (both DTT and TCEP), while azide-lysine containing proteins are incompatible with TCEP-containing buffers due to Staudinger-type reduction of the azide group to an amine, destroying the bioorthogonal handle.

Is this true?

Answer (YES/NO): NO